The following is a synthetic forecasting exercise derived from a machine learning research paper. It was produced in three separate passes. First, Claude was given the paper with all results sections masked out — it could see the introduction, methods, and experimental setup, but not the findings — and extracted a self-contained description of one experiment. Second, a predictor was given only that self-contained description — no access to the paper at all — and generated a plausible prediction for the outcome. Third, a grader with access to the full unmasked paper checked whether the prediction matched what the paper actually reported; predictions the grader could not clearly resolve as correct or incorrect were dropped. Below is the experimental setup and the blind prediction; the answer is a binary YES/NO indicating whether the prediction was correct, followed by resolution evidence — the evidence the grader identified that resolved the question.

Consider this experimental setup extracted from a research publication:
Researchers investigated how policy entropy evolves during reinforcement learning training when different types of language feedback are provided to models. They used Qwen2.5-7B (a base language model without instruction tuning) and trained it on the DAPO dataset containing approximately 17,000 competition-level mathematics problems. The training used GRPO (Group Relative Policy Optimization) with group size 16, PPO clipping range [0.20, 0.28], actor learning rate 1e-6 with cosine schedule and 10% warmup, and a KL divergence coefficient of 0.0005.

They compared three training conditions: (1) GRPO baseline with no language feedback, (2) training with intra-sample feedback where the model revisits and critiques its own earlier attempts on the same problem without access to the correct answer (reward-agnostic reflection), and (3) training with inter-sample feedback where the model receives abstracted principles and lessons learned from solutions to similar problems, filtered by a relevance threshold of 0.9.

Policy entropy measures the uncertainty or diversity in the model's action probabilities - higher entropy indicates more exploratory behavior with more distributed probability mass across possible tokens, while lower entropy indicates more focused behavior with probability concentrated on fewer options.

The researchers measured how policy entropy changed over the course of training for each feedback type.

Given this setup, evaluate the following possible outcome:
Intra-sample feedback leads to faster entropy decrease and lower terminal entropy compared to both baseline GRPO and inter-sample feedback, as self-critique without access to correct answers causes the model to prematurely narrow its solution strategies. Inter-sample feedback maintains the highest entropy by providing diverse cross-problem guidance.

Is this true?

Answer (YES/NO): NO